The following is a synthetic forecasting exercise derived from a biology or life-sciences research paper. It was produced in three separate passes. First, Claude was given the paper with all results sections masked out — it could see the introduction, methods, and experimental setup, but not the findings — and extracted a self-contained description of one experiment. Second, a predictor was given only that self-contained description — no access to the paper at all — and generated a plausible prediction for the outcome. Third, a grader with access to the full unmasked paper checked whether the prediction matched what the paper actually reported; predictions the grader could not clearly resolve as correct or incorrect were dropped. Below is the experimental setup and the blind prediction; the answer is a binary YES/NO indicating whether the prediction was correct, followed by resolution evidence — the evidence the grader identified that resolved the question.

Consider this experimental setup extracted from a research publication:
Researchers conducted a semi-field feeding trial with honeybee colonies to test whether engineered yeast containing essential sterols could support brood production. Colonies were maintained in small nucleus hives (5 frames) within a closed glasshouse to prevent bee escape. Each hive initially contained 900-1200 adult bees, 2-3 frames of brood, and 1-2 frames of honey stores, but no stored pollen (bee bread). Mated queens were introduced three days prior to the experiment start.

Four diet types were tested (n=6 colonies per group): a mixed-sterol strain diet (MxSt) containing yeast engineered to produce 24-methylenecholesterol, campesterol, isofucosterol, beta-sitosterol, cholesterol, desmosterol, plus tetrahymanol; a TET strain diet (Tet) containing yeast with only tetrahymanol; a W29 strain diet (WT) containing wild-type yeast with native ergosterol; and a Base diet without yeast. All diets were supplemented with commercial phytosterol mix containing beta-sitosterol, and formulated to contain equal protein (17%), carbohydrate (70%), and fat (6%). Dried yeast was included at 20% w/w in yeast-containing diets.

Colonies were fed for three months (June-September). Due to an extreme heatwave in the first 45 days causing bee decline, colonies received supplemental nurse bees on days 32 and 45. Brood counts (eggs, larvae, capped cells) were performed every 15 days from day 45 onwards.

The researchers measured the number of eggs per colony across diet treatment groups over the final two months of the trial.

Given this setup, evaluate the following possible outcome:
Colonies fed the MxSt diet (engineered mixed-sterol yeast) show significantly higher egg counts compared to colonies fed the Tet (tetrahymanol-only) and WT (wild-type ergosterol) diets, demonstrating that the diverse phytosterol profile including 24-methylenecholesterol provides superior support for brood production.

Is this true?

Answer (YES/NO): NO